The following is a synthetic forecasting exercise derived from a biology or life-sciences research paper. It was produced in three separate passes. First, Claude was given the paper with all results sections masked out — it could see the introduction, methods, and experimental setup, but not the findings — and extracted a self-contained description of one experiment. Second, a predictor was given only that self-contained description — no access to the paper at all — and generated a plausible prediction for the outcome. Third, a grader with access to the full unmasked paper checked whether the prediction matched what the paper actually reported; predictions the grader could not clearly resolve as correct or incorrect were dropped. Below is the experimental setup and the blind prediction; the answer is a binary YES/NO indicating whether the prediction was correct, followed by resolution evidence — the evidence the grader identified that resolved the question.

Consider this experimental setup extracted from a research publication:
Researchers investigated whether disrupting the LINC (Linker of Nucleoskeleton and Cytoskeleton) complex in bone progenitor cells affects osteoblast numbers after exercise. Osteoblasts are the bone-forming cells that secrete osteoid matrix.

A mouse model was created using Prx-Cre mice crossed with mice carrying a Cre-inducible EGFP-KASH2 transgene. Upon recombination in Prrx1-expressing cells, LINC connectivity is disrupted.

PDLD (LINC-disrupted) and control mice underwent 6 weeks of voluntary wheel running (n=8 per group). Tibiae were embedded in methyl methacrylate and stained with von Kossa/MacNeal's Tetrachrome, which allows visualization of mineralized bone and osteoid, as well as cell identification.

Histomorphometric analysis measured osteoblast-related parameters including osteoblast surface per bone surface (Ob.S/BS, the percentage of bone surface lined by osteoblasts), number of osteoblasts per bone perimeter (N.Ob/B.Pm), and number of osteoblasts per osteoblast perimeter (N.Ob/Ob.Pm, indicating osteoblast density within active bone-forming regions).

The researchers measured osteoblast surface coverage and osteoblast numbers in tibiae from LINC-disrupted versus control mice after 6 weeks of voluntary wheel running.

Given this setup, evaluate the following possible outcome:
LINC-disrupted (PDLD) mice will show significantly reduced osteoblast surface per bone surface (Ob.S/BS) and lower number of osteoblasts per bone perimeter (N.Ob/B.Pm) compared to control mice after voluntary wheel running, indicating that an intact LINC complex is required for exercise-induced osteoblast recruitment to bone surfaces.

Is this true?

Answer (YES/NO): NO